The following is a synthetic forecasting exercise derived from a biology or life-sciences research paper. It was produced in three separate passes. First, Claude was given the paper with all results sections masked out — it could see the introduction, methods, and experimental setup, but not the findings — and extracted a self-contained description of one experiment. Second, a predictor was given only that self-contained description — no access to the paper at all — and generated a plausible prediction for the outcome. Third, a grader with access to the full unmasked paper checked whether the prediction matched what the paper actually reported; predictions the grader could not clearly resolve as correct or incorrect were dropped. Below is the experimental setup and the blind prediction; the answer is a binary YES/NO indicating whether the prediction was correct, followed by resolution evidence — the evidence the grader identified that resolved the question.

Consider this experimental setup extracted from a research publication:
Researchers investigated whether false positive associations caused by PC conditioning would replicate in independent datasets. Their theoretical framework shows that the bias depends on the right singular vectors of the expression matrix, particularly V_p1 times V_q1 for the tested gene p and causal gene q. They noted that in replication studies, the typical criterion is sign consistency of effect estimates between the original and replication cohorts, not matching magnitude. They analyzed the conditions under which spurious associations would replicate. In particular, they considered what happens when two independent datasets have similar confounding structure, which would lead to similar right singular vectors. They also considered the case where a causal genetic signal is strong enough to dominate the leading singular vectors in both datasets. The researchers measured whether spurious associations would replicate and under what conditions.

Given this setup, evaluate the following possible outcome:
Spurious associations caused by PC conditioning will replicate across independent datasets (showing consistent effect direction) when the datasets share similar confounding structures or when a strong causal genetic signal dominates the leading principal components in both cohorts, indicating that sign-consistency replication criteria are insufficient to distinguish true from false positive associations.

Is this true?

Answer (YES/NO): YES